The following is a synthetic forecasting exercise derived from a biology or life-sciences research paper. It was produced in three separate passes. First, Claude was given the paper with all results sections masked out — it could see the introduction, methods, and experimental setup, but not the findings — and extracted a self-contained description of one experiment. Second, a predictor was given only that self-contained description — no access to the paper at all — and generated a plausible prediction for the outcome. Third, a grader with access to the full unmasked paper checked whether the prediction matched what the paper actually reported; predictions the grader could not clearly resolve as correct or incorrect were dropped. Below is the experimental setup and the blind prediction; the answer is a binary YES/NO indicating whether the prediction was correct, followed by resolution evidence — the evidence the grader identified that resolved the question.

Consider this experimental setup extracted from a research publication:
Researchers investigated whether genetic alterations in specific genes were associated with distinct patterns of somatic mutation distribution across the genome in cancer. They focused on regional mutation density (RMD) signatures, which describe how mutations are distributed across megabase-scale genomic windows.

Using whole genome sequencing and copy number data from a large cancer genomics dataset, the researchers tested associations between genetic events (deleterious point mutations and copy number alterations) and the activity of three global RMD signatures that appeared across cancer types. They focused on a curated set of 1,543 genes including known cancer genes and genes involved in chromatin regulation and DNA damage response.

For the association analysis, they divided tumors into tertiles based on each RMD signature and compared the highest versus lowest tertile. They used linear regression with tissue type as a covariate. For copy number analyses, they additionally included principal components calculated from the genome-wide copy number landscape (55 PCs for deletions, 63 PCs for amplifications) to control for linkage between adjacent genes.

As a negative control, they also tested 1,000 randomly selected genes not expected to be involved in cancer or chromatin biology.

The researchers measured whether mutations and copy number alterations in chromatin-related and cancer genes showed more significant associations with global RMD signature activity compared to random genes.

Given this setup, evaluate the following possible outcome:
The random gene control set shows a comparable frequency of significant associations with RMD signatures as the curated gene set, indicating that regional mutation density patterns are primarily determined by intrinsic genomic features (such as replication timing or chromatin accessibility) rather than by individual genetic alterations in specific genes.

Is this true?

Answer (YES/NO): NO